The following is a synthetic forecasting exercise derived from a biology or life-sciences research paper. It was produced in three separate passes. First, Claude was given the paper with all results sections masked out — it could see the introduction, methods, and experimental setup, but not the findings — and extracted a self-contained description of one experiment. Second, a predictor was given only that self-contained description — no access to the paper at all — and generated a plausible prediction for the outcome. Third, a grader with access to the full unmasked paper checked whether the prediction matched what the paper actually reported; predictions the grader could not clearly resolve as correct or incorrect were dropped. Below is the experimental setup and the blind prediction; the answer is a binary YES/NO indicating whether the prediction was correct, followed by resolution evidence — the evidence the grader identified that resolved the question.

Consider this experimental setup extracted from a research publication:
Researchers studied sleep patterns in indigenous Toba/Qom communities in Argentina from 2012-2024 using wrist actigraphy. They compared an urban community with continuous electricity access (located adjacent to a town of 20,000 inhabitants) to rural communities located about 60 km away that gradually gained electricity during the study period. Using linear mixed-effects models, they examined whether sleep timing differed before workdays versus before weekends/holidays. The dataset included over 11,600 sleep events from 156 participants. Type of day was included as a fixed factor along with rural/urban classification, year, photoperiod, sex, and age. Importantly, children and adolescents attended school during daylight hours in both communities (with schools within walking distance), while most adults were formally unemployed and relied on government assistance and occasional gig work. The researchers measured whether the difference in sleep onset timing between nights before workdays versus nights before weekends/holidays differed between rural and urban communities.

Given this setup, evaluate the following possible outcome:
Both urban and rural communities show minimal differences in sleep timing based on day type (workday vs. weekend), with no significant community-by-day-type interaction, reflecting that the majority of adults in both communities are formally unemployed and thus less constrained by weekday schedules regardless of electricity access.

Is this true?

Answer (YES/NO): YES